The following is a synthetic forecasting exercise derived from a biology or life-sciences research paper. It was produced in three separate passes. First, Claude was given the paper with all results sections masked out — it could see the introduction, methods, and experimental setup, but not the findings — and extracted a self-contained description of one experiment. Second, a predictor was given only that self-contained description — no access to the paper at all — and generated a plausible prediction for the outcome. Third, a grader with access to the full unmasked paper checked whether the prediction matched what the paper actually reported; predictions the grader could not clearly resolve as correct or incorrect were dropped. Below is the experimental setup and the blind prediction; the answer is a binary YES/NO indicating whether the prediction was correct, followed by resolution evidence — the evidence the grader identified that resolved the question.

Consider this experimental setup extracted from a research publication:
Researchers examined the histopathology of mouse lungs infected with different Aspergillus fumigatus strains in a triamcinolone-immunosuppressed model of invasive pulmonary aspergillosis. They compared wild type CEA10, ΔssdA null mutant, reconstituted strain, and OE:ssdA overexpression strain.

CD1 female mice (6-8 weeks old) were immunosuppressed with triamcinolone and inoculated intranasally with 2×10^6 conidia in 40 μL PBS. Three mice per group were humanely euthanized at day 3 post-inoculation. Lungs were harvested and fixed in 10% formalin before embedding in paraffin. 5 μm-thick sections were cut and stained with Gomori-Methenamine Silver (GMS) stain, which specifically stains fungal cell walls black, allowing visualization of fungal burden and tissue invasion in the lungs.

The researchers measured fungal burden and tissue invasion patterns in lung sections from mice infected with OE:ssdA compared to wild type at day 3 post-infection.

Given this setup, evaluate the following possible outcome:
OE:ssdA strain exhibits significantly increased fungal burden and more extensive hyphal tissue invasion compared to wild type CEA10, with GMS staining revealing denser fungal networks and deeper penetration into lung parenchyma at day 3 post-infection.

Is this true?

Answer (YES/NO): NO